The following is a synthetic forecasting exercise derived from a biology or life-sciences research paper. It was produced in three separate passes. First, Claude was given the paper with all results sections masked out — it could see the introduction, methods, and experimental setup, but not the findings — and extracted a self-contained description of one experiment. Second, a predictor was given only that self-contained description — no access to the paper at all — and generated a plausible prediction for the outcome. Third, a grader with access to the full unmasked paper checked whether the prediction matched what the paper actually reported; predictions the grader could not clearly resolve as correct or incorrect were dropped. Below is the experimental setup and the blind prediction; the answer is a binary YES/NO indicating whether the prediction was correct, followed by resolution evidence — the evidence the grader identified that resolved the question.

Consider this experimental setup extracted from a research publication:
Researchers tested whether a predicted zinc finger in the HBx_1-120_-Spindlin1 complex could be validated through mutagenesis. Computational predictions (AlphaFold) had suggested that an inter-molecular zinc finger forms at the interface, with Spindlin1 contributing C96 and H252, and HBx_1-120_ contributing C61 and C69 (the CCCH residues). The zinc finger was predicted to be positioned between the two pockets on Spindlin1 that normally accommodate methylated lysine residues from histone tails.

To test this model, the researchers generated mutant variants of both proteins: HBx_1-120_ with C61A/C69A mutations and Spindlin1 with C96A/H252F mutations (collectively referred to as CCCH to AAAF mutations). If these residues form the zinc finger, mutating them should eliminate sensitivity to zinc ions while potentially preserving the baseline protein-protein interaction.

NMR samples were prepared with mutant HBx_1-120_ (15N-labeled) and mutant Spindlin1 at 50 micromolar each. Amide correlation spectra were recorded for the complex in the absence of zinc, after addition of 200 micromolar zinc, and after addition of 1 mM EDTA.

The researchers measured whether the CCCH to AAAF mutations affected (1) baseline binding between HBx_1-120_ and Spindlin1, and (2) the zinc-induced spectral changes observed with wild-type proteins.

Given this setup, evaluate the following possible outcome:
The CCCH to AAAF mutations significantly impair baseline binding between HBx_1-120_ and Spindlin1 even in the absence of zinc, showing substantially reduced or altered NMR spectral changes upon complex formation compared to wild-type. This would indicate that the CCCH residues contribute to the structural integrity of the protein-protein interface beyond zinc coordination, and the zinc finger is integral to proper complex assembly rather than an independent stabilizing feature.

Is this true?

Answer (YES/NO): NO